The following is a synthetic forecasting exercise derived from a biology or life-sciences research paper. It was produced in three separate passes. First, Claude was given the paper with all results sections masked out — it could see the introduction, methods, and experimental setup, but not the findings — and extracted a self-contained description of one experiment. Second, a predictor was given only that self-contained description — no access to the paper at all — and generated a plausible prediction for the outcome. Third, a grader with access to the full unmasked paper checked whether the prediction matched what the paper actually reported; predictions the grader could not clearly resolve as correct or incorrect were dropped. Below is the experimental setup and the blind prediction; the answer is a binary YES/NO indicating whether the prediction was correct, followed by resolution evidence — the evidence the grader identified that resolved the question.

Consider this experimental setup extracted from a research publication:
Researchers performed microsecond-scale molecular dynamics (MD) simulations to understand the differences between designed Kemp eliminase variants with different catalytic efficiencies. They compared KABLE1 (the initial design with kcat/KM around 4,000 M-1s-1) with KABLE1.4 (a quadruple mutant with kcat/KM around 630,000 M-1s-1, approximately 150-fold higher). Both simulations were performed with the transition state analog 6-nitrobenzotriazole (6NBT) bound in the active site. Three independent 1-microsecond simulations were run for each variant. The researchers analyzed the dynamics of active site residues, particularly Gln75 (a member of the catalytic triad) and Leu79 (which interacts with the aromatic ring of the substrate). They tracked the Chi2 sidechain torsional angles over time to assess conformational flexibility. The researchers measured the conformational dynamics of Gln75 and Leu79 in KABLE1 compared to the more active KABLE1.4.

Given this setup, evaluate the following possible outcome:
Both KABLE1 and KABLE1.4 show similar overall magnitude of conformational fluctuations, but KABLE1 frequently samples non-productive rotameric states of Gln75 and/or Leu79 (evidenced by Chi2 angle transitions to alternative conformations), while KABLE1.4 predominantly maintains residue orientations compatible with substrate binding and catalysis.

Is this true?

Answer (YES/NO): NO